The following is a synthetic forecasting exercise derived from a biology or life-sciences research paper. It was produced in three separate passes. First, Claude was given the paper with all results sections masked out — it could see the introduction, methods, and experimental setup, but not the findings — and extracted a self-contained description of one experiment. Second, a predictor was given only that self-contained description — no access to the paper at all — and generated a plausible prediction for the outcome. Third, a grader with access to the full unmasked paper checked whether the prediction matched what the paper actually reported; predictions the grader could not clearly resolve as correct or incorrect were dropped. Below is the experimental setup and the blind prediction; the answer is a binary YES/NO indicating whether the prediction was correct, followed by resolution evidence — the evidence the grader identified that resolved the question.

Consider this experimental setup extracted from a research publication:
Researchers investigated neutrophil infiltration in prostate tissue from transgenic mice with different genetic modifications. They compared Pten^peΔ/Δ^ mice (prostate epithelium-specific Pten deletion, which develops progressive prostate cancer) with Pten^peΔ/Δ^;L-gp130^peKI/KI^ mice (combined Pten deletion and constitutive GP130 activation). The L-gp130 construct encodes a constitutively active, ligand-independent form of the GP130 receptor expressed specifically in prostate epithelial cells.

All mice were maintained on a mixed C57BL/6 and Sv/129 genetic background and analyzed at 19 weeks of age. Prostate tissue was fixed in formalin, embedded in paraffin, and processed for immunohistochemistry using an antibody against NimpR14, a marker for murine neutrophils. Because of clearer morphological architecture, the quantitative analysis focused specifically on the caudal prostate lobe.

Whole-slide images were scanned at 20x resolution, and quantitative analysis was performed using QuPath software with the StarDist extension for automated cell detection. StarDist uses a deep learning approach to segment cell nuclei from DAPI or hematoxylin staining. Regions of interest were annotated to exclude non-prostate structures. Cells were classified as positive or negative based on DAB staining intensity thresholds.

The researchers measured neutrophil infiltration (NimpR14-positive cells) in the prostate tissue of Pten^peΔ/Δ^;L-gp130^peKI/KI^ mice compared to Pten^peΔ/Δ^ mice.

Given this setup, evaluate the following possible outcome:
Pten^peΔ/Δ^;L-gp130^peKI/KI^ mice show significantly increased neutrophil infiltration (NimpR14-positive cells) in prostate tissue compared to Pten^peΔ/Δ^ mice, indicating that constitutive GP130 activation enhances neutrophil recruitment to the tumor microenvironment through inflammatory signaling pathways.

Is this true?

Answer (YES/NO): YES